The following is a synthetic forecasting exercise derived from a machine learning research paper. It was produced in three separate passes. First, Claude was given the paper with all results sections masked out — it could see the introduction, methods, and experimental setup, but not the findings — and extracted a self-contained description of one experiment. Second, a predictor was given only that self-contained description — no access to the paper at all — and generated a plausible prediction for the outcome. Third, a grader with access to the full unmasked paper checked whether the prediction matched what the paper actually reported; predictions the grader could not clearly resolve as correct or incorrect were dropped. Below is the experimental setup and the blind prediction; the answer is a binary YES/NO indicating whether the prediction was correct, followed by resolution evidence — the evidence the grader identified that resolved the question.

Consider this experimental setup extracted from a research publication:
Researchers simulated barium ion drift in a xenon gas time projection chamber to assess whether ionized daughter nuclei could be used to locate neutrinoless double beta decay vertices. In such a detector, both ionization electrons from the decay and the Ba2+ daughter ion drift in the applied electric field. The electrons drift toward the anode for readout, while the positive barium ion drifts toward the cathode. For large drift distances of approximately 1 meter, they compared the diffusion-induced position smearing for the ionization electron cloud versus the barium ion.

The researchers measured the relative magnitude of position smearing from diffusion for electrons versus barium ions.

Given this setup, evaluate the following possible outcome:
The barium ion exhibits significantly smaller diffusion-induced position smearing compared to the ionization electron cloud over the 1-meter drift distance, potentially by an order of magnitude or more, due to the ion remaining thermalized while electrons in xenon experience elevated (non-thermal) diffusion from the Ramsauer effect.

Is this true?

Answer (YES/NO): YES